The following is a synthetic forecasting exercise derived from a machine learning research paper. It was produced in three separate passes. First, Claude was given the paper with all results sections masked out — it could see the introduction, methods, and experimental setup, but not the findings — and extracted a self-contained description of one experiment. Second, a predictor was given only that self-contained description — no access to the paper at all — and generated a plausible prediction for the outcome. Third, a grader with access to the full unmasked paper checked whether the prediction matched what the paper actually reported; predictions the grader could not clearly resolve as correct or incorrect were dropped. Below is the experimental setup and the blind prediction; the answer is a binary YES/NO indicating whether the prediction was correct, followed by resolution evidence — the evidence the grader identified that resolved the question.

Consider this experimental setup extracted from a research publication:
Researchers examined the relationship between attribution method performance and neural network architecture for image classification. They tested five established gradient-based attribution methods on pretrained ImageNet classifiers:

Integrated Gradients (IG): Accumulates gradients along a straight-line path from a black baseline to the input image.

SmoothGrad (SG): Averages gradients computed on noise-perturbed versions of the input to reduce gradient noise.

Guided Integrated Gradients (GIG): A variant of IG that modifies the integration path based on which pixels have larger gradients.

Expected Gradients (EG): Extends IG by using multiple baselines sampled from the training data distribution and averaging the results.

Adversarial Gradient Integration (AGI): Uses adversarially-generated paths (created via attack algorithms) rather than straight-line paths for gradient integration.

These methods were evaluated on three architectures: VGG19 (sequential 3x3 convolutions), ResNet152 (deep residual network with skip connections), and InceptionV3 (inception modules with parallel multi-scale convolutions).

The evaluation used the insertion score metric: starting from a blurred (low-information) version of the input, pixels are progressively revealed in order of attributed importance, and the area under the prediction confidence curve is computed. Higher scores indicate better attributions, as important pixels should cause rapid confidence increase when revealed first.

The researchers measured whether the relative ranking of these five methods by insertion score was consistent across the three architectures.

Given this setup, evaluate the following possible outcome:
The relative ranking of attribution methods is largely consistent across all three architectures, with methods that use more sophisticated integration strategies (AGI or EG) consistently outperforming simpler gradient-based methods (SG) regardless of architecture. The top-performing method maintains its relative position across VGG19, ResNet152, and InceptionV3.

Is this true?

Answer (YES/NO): YES